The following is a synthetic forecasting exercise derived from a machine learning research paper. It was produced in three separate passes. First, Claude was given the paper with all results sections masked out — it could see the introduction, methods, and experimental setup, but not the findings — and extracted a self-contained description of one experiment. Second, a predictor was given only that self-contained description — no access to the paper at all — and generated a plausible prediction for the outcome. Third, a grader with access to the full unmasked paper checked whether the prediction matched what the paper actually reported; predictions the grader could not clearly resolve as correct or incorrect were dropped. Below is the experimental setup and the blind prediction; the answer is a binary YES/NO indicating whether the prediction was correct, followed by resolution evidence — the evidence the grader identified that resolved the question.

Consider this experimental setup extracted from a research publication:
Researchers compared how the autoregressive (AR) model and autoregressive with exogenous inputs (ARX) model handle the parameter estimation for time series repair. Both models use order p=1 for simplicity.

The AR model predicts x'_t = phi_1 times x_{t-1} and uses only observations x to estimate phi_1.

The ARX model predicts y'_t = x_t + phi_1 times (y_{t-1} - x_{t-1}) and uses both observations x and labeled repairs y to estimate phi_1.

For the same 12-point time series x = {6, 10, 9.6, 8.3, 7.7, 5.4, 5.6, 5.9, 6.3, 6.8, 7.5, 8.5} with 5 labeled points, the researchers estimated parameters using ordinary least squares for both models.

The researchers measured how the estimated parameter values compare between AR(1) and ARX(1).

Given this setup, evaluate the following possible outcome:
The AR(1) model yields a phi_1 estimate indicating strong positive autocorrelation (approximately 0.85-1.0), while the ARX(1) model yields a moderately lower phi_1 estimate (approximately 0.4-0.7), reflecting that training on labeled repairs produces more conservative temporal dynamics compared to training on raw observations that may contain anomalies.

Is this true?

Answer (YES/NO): NO